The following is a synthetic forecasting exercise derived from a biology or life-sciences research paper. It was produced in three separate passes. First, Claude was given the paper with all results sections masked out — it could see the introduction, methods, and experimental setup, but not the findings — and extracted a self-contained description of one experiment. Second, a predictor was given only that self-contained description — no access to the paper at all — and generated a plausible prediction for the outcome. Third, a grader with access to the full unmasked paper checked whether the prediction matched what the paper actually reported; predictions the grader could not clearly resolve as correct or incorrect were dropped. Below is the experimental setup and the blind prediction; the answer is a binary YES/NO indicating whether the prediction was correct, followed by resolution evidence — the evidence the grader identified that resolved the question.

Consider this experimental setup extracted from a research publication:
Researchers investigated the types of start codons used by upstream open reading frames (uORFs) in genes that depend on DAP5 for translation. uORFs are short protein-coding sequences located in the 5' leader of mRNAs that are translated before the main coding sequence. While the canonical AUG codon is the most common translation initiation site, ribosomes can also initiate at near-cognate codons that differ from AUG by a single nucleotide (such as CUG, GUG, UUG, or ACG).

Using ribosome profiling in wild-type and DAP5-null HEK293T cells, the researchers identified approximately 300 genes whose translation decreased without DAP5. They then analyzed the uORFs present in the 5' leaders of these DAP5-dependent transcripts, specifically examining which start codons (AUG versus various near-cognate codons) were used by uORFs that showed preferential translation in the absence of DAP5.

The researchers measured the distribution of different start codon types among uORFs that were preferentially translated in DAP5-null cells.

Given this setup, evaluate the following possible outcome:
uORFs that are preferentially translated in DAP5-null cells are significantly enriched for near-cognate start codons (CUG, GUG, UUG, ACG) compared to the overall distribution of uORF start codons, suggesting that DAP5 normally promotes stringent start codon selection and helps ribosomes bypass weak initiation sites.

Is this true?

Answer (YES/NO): NO